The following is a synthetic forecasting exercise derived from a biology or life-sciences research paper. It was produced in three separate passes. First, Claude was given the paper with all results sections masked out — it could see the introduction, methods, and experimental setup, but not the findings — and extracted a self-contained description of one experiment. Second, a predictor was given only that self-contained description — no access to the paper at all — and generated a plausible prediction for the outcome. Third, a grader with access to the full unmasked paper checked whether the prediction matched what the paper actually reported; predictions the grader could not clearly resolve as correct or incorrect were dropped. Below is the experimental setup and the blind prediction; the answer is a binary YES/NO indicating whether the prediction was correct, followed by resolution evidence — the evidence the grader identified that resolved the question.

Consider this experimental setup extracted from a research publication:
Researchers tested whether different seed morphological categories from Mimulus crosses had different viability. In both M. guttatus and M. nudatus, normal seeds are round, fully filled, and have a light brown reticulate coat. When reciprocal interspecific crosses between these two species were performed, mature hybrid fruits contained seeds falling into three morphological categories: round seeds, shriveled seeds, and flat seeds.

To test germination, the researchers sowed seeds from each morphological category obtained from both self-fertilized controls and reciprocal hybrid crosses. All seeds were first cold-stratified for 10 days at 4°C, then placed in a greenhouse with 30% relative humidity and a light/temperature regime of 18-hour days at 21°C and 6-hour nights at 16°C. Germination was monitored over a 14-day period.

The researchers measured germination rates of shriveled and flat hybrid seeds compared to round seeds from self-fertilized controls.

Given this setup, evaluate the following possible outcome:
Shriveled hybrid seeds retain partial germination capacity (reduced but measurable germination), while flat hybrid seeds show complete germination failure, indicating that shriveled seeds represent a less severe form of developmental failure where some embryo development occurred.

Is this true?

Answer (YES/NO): NO